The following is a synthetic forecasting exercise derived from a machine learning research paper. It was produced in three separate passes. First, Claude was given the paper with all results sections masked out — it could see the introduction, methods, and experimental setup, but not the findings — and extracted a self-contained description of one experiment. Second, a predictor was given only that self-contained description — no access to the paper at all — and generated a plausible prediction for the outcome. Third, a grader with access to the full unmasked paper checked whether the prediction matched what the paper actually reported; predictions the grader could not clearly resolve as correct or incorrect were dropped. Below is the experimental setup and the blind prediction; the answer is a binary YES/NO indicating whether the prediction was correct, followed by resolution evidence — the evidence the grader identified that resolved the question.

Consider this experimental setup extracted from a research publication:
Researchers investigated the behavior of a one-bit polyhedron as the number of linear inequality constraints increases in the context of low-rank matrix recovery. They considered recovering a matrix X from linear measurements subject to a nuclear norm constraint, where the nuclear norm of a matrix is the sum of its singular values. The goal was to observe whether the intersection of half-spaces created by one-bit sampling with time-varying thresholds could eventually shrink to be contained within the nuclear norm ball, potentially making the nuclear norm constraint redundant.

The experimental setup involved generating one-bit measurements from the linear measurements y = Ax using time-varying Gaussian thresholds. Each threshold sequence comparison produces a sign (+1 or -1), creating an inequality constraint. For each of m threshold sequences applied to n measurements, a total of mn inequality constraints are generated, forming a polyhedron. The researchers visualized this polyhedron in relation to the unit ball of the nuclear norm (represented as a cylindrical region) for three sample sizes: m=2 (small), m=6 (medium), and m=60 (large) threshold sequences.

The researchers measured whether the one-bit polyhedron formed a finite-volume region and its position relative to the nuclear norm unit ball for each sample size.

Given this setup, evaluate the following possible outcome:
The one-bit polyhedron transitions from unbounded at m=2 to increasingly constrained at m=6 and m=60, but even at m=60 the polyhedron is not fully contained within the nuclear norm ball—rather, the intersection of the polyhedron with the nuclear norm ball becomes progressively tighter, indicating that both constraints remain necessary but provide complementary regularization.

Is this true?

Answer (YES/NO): NO